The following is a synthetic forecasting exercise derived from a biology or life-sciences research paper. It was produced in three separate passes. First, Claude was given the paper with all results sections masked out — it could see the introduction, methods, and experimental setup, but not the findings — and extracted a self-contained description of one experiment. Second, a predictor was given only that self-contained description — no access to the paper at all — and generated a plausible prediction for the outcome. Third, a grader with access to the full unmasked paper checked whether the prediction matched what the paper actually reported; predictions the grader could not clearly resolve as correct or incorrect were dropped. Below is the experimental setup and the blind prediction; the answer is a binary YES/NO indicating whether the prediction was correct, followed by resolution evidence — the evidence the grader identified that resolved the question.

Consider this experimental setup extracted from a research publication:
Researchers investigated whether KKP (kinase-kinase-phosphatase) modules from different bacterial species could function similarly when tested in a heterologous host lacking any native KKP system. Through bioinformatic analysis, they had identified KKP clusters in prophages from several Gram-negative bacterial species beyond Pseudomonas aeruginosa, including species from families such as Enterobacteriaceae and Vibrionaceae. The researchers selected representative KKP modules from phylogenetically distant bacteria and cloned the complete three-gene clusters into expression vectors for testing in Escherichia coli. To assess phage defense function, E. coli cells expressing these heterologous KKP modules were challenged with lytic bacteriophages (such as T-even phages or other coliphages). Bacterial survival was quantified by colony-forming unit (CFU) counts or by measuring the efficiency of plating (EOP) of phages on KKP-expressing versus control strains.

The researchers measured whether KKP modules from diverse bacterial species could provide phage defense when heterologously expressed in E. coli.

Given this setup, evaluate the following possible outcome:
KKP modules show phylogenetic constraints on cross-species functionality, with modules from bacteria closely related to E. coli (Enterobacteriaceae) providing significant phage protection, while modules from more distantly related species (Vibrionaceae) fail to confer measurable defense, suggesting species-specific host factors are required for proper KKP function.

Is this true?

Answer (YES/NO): NO